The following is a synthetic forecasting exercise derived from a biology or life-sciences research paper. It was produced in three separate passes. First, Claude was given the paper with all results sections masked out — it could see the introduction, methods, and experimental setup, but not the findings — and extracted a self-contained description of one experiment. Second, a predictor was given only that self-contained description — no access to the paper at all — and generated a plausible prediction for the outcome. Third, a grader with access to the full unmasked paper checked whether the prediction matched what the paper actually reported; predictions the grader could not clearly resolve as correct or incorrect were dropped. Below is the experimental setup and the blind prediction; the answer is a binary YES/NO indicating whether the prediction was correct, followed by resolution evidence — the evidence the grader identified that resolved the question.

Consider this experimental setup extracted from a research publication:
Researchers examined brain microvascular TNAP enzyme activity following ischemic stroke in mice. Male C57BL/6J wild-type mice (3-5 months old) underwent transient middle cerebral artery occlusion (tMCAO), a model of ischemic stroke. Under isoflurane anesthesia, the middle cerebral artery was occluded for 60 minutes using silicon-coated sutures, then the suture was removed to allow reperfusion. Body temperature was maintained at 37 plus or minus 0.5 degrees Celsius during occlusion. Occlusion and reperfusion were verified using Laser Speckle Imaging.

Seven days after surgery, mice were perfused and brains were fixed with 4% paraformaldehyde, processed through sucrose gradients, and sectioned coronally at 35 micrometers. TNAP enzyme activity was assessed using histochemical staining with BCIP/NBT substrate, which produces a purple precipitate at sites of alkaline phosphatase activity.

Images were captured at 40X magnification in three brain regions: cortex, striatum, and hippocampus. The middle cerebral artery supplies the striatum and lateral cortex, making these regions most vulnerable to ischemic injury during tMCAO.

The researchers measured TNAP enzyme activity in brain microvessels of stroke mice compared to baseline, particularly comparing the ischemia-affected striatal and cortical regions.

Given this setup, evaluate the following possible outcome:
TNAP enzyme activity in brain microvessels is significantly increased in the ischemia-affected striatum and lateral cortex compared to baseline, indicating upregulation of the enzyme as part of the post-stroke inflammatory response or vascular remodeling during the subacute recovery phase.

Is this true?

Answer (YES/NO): NO